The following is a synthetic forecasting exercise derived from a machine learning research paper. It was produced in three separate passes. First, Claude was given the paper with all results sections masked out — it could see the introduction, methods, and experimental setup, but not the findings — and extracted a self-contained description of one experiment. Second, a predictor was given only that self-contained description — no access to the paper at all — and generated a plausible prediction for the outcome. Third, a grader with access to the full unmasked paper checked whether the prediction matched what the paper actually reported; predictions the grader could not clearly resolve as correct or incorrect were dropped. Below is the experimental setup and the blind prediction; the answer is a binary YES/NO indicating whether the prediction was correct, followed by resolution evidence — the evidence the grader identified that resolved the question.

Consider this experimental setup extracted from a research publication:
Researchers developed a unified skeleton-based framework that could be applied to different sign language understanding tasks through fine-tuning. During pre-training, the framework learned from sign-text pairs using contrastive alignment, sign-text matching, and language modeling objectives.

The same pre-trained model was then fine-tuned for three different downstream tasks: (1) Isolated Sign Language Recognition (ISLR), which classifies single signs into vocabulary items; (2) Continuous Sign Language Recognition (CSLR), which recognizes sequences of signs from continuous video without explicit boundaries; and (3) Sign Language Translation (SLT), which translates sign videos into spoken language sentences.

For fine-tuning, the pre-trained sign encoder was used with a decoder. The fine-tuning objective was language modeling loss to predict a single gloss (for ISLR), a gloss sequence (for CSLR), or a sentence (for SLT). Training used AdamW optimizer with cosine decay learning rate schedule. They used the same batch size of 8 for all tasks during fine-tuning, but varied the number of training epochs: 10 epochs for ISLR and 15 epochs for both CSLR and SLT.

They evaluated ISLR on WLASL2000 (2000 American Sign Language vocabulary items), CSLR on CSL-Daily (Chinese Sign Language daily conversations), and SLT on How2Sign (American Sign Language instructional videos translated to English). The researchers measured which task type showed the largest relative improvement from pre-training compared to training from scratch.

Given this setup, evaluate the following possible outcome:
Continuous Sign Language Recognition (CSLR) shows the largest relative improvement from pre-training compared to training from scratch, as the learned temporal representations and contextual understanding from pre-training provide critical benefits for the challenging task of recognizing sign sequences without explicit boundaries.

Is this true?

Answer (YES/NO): NO